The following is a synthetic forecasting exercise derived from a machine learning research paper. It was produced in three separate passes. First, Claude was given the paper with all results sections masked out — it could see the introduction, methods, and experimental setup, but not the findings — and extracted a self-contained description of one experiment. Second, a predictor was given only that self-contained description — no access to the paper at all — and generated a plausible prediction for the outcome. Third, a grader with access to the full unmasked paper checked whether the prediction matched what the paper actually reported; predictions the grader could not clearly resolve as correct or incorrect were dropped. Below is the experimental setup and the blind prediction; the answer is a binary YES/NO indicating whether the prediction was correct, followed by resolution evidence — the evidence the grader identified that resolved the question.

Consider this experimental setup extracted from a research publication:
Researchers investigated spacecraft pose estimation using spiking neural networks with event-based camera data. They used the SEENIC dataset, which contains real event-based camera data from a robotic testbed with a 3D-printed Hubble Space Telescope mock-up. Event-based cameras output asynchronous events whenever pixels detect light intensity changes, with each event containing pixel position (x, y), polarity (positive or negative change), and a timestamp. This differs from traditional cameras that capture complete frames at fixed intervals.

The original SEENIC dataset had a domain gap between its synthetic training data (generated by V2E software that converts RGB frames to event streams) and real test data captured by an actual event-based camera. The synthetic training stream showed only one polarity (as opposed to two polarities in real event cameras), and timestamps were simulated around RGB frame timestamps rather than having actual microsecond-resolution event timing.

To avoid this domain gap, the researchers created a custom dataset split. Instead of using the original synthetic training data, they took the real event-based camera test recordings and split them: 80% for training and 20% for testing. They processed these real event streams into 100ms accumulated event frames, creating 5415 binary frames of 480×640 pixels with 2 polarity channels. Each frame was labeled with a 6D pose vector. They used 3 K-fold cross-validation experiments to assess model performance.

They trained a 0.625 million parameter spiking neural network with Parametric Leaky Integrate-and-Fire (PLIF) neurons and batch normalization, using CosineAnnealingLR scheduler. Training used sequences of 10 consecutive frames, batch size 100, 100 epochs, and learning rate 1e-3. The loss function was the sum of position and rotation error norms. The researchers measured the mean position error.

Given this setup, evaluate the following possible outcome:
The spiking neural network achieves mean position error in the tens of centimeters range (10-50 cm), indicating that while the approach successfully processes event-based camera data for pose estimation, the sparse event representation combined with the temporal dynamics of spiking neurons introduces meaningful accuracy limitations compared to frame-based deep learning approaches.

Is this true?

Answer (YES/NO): YES